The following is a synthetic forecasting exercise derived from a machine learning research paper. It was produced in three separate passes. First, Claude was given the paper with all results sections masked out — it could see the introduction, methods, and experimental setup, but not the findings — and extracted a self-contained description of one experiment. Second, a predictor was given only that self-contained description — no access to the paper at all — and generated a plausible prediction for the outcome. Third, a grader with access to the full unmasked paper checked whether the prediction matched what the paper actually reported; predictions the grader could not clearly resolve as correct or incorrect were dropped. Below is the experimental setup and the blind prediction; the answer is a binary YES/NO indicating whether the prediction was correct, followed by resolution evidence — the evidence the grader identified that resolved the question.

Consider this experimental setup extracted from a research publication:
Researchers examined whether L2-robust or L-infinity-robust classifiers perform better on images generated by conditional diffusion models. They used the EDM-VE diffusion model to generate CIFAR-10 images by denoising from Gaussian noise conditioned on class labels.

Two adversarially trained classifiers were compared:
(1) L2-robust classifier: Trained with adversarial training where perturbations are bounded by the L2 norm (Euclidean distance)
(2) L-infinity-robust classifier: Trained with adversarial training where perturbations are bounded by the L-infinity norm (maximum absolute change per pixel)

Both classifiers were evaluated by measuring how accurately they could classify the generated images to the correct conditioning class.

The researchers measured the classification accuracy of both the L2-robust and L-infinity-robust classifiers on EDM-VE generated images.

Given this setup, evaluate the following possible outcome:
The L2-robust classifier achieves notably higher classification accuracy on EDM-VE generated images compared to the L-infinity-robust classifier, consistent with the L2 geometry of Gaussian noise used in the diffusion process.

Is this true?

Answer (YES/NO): NO